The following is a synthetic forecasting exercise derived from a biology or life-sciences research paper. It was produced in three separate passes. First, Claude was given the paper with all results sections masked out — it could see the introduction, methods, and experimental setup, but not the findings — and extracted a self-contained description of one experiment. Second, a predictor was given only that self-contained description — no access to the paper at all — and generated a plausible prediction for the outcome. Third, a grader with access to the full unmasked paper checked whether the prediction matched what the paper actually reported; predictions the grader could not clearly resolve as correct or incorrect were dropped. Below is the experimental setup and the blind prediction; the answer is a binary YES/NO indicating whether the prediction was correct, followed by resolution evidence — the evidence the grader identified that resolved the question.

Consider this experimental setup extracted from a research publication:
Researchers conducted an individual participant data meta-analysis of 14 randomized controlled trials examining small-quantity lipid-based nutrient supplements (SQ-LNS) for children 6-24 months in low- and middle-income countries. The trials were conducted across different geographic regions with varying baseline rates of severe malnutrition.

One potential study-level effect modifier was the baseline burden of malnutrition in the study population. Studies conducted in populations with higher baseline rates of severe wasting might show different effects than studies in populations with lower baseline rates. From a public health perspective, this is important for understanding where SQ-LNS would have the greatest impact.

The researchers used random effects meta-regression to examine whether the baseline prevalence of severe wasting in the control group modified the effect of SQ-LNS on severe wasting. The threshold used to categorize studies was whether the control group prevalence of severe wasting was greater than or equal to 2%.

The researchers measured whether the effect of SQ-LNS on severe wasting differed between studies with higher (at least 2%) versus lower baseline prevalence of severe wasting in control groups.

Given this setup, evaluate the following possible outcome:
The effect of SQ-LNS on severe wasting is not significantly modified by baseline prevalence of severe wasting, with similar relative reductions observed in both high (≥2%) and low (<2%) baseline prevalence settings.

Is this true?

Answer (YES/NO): NO